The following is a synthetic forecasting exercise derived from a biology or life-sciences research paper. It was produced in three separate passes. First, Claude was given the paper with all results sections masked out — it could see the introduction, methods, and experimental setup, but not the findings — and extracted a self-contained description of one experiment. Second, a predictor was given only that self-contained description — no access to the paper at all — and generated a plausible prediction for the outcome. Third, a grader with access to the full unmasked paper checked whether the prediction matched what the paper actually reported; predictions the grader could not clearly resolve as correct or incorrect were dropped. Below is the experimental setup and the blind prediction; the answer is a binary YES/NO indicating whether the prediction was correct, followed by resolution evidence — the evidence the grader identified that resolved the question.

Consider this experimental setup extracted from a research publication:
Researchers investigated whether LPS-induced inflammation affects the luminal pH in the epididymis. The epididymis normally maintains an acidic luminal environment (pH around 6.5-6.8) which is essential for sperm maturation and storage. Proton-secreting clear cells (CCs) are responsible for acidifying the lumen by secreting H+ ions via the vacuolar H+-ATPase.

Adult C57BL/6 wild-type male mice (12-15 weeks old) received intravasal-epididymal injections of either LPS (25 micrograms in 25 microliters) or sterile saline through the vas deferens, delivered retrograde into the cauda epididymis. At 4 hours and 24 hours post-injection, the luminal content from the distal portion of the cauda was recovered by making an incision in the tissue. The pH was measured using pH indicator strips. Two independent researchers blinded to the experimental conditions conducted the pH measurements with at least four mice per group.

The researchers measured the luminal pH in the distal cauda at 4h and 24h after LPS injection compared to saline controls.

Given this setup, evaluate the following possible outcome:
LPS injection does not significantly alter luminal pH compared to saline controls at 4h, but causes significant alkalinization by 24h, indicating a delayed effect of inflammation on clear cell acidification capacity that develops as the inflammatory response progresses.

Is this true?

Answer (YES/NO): YES